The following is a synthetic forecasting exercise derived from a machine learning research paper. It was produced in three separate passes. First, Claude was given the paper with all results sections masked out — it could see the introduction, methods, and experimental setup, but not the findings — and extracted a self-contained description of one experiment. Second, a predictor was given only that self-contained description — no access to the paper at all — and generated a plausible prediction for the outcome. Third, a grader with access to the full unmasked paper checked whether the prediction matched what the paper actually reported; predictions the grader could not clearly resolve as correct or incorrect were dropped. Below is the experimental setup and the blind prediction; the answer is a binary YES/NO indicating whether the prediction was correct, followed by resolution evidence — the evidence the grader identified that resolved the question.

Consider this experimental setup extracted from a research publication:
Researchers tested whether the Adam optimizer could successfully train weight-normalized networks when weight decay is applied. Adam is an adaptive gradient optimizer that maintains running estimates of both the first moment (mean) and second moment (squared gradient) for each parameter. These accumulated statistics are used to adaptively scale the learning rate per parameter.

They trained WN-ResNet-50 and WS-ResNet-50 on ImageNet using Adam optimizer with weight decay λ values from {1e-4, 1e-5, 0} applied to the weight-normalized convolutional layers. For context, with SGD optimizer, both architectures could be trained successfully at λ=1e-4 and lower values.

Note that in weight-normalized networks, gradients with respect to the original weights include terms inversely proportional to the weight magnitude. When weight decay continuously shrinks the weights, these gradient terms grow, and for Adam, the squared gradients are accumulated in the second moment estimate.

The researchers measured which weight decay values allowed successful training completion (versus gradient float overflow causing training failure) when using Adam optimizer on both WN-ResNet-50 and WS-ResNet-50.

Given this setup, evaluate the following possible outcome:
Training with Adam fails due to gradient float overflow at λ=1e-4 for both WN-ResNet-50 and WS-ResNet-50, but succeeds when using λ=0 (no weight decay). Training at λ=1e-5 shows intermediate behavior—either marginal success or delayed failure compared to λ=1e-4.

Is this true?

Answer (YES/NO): NO